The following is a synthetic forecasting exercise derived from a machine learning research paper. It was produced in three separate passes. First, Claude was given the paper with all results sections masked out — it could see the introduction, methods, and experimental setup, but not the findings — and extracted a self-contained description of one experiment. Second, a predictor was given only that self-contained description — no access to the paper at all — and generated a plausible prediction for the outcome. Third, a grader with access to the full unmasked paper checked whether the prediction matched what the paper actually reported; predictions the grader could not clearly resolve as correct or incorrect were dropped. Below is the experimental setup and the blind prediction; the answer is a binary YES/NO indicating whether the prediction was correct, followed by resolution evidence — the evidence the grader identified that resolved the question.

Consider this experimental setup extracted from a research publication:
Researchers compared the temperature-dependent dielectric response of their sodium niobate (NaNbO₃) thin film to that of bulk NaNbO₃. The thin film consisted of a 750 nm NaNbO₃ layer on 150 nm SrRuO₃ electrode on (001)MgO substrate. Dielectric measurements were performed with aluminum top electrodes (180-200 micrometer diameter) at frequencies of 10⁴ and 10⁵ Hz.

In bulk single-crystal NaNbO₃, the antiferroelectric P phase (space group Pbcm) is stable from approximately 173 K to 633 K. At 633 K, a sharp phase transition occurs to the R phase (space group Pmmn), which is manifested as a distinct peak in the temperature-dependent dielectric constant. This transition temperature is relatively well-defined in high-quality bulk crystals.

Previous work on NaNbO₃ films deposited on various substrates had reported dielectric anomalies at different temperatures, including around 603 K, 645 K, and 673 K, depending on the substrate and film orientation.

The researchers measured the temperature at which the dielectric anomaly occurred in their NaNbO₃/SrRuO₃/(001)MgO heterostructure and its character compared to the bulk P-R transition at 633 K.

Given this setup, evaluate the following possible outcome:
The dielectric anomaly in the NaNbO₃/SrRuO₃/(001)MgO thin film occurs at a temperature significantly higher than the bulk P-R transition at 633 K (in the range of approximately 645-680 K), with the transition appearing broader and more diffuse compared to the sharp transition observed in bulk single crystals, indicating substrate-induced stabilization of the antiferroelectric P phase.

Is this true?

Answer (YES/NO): NO